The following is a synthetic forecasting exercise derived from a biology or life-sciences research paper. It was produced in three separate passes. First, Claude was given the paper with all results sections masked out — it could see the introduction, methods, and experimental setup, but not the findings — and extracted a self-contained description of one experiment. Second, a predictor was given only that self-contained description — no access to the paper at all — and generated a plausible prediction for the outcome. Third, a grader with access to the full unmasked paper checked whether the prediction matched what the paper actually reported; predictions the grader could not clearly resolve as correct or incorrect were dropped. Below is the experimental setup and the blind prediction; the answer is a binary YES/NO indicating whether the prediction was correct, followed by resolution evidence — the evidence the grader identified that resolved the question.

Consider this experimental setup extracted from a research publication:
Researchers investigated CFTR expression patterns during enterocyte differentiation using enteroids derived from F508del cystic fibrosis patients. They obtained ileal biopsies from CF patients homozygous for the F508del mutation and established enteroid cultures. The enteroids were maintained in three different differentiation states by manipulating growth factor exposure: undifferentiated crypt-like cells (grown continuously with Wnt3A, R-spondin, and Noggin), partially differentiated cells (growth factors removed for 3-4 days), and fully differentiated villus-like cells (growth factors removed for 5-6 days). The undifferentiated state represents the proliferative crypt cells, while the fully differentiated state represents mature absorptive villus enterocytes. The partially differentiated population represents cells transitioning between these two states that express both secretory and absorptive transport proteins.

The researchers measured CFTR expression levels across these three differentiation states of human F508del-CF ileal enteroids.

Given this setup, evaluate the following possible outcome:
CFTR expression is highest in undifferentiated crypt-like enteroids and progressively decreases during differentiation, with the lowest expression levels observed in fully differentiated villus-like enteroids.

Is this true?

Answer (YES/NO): YES